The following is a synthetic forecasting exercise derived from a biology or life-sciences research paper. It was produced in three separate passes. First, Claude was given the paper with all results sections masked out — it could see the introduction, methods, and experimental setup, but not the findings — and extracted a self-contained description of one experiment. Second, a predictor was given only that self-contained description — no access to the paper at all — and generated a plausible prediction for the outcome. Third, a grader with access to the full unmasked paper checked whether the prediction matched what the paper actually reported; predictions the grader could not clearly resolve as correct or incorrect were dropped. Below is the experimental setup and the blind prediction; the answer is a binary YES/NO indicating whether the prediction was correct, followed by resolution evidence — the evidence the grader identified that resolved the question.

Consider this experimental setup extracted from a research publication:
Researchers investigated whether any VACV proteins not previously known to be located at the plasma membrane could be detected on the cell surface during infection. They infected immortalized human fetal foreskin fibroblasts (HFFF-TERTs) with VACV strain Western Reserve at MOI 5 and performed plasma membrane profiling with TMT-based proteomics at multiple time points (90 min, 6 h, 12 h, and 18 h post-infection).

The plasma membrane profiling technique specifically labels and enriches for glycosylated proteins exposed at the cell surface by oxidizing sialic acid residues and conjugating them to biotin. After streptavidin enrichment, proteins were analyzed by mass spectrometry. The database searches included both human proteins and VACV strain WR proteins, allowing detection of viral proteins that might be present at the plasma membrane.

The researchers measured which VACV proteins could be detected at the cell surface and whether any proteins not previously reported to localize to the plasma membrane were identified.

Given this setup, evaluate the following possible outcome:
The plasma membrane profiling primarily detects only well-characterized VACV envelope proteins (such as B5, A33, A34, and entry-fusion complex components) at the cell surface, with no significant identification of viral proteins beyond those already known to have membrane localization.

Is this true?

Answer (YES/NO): NO